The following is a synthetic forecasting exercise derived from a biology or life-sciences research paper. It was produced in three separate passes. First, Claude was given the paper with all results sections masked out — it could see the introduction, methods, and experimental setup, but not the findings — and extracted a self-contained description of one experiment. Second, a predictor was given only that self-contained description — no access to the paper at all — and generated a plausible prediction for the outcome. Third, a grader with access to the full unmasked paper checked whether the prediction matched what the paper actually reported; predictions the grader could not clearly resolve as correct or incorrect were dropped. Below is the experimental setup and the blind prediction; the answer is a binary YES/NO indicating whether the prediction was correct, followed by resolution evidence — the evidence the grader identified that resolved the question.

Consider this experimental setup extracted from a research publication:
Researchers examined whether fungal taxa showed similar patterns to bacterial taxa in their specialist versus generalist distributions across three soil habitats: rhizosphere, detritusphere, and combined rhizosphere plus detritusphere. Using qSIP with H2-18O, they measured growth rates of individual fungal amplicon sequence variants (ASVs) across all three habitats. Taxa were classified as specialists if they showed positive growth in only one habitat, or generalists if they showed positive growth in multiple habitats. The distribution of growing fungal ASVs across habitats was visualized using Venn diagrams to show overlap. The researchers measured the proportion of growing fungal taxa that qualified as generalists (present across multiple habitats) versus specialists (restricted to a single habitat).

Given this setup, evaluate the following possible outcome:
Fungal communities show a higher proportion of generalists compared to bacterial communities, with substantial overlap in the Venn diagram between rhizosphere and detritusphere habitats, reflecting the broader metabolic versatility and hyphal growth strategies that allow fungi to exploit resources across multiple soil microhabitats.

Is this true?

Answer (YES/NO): YES